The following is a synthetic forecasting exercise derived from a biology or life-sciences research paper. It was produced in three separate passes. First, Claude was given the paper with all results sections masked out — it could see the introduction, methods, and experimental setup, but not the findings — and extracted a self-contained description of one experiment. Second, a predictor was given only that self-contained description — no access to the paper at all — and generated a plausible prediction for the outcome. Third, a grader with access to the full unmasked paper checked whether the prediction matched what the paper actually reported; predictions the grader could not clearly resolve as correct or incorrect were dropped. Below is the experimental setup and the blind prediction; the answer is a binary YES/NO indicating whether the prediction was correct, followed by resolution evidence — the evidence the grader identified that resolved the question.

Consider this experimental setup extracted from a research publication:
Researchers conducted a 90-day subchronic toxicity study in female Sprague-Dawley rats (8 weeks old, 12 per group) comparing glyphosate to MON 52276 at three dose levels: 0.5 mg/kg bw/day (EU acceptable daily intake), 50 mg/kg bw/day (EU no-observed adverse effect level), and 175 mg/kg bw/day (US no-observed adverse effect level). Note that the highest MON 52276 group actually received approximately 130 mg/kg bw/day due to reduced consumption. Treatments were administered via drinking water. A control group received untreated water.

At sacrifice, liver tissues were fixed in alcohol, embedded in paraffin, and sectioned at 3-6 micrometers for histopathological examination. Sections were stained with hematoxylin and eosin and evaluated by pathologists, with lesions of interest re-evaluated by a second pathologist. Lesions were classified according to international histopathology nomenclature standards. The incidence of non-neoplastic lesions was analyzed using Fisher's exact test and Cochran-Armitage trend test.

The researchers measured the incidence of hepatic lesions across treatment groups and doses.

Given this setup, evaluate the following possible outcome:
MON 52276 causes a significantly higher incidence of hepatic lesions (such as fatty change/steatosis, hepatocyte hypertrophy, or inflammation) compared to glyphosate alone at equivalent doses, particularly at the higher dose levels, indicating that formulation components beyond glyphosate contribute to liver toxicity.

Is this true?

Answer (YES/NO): YES